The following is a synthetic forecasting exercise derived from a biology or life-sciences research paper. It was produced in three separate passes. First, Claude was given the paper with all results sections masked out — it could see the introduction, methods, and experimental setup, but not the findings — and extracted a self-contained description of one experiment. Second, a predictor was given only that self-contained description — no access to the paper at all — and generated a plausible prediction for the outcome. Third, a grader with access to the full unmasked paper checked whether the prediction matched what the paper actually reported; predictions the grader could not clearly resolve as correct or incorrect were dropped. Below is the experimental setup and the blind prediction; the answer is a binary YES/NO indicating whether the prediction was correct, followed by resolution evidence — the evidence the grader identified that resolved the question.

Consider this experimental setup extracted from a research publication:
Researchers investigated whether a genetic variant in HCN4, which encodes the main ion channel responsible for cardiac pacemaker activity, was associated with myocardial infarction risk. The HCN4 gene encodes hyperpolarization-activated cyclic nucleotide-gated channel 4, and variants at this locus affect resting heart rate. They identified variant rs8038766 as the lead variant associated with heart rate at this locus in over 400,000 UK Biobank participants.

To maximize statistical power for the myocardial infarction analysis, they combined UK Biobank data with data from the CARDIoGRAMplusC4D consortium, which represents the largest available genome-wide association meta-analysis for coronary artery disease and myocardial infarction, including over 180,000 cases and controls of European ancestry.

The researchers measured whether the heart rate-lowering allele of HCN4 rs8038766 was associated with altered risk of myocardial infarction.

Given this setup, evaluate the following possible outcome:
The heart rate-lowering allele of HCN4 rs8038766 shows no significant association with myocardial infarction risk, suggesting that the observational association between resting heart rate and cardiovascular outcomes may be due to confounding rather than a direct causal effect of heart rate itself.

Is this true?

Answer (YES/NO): YES